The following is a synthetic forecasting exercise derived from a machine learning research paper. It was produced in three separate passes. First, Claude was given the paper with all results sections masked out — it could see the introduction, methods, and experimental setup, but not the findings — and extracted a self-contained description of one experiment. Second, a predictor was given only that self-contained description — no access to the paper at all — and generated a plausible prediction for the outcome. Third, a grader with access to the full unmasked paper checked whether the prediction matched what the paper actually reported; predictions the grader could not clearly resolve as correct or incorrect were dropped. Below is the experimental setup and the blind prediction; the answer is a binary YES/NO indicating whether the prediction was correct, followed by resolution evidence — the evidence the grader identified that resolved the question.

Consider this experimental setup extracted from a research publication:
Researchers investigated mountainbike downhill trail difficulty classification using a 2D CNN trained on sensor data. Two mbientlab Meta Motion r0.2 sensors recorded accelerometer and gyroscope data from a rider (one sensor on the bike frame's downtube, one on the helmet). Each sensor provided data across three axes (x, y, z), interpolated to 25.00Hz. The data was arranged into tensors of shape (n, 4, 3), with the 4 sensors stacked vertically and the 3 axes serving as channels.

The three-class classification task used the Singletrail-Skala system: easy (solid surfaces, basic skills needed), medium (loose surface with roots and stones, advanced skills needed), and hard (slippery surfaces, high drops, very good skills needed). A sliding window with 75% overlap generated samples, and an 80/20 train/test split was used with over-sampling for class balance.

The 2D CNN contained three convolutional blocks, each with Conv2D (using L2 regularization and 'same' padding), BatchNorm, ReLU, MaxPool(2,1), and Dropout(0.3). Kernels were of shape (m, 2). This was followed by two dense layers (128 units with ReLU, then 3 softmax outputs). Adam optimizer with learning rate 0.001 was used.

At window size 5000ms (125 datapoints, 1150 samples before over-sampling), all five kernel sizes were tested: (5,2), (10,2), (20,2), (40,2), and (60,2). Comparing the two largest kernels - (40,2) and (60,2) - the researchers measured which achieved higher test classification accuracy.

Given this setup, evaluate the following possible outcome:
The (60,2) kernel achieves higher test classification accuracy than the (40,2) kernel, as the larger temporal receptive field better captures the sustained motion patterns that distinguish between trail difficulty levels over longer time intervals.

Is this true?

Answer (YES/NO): YES